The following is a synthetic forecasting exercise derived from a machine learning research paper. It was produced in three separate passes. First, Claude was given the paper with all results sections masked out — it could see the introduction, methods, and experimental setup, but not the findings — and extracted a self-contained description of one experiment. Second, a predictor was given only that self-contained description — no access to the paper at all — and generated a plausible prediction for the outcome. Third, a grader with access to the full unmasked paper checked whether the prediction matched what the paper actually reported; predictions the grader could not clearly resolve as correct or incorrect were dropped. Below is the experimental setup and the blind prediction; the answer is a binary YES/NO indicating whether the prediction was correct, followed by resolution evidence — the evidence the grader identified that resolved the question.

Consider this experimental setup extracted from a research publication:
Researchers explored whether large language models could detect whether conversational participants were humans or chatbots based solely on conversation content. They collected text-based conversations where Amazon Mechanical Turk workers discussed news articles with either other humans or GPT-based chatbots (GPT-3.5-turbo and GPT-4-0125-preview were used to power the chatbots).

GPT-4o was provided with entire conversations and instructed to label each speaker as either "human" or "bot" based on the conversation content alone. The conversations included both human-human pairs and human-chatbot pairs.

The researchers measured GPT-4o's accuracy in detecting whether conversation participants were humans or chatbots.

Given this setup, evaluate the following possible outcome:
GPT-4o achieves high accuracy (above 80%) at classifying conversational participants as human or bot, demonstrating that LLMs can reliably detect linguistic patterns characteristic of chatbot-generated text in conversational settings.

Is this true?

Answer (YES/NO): NO